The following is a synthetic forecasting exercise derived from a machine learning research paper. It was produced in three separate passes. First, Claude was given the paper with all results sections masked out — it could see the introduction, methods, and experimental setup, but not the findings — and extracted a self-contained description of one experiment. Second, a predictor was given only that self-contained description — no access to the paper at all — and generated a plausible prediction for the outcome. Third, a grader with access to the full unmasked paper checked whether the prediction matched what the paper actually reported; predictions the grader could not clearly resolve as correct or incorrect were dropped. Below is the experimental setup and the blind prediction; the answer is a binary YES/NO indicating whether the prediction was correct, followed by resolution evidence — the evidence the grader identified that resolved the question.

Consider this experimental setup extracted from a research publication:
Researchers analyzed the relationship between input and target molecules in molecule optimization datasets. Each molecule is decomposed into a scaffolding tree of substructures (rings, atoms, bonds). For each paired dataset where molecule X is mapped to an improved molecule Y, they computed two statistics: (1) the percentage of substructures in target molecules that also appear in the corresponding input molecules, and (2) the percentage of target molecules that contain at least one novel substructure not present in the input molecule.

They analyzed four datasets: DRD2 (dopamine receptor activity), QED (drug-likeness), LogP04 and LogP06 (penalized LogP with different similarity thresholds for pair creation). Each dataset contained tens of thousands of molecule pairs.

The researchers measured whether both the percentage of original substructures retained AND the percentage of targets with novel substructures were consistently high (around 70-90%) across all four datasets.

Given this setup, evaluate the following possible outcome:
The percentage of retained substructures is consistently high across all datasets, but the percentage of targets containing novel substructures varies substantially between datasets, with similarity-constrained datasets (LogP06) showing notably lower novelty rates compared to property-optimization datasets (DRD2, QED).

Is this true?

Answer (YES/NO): YES